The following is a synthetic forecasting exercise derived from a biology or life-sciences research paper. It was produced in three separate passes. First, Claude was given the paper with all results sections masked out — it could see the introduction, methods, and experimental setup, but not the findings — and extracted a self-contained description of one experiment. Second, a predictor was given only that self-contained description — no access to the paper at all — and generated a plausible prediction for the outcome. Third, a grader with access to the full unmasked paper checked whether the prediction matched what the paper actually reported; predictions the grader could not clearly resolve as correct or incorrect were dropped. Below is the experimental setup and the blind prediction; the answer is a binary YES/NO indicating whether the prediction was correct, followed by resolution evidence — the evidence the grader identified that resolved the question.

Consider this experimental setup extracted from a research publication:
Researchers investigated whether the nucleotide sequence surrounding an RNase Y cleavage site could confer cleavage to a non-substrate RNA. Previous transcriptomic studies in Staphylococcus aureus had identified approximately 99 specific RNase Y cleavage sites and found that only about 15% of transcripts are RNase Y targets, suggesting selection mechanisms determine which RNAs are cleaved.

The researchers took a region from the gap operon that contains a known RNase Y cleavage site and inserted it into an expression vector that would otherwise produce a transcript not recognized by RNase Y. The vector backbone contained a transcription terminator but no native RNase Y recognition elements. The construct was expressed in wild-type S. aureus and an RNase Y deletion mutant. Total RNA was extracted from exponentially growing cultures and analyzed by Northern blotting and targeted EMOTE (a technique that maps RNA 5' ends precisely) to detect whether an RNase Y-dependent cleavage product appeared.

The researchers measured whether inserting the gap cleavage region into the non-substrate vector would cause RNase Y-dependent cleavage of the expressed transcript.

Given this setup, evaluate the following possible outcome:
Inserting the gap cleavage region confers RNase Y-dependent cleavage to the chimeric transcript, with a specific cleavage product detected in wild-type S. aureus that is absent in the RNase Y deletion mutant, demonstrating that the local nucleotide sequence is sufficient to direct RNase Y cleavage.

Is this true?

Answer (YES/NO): YES